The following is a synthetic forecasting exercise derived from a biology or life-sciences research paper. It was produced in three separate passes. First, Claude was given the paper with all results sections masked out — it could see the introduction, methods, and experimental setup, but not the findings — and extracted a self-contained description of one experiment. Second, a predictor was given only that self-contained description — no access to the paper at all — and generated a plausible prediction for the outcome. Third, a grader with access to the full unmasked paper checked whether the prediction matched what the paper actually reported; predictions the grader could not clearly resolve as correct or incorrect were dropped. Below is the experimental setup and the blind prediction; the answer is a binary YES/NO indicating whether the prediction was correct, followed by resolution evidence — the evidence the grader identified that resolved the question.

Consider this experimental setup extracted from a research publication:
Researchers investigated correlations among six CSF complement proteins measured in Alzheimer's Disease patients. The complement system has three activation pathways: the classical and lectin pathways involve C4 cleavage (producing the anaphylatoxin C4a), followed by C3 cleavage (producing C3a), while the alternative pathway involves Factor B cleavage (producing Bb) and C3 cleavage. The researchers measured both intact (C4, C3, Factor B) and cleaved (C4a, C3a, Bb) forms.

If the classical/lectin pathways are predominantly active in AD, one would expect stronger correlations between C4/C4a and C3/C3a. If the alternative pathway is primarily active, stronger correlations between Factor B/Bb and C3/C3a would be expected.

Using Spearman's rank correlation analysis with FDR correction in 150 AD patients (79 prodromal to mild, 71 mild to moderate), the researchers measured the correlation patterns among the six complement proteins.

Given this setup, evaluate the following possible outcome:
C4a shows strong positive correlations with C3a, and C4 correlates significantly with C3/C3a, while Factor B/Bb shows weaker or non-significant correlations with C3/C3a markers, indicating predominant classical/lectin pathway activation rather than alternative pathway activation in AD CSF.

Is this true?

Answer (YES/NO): NO